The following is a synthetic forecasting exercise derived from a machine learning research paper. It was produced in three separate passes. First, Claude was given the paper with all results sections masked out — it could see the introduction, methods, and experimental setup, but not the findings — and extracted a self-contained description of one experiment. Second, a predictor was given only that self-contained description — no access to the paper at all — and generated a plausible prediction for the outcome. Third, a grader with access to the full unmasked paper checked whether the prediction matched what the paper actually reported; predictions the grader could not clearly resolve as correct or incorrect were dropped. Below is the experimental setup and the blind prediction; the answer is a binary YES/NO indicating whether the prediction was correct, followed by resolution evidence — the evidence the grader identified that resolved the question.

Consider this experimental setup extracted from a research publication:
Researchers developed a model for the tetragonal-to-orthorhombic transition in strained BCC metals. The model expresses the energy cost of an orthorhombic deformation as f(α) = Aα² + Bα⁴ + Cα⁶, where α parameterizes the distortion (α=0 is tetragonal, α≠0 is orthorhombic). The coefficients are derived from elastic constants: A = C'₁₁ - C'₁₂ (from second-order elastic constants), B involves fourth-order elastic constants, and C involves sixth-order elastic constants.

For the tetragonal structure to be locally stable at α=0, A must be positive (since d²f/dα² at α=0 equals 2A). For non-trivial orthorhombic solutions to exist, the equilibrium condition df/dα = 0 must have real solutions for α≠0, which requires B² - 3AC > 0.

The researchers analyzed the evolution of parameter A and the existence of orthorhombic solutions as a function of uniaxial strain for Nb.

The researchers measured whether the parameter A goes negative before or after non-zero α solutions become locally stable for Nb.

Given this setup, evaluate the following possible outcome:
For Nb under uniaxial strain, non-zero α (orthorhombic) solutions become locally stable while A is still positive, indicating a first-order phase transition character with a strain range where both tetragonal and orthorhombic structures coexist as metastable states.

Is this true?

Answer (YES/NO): YES